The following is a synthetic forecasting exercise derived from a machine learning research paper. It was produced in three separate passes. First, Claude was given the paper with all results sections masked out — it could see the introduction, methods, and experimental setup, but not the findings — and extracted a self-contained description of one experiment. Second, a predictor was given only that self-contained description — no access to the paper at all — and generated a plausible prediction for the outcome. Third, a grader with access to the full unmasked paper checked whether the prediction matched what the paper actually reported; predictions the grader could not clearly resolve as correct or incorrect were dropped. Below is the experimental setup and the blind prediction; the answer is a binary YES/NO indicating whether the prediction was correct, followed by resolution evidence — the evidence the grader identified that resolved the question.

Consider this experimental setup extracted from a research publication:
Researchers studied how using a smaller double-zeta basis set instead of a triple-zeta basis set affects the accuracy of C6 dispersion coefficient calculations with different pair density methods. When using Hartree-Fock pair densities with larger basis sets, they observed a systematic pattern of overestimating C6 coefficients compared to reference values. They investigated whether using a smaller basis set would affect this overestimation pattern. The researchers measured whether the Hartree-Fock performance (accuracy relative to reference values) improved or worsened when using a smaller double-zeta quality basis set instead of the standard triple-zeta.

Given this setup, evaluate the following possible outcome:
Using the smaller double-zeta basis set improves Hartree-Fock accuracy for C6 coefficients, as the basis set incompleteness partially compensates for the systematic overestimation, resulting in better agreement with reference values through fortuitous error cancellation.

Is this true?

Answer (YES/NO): YES